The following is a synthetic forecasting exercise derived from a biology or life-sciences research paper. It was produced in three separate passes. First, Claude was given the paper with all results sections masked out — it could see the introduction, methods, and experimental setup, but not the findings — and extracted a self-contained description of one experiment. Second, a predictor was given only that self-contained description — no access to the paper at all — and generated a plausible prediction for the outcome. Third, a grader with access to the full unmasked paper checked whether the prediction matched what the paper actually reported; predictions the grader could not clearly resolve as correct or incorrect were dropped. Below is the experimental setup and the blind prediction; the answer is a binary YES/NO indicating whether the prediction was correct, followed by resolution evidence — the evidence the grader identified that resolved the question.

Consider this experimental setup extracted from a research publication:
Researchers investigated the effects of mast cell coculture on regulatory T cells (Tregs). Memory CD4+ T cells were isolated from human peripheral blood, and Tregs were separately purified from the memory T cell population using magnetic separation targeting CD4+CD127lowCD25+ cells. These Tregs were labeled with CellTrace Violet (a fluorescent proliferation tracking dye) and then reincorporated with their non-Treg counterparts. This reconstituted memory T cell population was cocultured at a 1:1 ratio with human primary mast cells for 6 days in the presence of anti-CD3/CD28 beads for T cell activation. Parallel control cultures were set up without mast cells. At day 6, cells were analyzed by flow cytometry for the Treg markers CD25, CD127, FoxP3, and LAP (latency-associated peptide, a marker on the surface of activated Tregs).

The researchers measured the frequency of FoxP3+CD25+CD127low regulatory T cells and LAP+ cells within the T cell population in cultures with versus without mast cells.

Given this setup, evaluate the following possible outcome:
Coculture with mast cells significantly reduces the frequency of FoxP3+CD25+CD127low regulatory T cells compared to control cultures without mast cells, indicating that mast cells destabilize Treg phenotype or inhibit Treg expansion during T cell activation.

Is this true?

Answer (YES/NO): YES